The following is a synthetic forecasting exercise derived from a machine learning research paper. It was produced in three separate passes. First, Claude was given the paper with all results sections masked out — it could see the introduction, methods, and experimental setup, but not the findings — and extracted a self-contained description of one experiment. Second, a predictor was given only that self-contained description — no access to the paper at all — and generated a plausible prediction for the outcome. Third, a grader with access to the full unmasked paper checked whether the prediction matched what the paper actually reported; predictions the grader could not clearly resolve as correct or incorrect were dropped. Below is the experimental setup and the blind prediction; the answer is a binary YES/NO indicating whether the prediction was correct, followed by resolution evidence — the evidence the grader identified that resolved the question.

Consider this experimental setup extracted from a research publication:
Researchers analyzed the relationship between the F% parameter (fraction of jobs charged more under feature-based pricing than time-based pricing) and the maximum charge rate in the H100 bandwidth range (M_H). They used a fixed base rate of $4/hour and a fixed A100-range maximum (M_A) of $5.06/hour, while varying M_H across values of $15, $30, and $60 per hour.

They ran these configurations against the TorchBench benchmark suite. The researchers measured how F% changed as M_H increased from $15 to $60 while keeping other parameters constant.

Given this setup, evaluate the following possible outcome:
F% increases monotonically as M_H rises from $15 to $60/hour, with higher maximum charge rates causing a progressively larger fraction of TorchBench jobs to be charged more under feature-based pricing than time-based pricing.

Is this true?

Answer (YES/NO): YES